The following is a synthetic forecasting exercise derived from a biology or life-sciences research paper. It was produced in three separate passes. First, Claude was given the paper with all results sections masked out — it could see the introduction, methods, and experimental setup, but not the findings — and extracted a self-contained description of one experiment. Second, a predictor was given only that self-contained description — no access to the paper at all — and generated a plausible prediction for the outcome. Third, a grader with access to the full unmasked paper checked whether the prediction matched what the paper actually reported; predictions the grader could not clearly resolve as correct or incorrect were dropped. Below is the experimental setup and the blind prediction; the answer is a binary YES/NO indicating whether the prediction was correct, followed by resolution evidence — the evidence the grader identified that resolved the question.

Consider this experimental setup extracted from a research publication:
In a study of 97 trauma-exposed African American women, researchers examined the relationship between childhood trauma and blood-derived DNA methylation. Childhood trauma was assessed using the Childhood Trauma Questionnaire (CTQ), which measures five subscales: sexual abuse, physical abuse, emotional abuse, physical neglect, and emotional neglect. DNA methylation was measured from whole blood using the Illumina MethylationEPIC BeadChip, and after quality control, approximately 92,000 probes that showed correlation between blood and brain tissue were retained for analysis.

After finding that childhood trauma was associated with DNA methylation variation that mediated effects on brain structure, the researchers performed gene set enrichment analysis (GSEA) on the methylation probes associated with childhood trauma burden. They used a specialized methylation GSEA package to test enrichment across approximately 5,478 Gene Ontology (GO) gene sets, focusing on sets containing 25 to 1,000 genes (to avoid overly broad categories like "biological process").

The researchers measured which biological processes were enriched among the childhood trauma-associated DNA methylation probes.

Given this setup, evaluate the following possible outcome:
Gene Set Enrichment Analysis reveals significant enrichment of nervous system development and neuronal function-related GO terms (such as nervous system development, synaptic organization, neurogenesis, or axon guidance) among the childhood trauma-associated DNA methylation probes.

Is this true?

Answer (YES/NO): NO